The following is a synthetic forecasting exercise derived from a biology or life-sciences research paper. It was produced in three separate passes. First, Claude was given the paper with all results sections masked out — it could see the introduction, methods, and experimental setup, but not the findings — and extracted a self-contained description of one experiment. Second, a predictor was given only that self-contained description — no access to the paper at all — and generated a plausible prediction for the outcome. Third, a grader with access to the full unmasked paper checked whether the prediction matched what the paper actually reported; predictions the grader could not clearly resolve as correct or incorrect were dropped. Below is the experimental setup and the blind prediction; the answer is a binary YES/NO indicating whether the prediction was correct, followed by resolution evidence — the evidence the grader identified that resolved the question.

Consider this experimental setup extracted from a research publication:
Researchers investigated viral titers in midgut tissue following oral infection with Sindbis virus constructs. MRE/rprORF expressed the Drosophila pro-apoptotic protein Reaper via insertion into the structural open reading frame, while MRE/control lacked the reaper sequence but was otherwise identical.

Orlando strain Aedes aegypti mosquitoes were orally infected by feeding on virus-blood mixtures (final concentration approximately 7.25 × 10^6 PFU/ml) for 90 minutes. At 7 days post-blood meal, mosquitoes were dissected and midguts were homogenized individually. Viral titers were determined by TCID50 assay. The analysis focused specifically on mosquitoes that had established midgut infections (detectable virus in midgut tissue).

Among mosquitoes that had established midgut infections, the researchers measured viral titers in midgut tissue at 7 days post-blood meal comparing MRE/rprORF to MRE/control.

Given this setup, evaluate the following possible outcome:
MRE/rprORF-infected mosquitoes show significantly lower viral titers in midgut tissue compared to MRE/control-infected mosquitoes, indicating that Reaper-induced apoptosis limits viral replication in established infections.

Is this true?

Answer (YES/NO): NO